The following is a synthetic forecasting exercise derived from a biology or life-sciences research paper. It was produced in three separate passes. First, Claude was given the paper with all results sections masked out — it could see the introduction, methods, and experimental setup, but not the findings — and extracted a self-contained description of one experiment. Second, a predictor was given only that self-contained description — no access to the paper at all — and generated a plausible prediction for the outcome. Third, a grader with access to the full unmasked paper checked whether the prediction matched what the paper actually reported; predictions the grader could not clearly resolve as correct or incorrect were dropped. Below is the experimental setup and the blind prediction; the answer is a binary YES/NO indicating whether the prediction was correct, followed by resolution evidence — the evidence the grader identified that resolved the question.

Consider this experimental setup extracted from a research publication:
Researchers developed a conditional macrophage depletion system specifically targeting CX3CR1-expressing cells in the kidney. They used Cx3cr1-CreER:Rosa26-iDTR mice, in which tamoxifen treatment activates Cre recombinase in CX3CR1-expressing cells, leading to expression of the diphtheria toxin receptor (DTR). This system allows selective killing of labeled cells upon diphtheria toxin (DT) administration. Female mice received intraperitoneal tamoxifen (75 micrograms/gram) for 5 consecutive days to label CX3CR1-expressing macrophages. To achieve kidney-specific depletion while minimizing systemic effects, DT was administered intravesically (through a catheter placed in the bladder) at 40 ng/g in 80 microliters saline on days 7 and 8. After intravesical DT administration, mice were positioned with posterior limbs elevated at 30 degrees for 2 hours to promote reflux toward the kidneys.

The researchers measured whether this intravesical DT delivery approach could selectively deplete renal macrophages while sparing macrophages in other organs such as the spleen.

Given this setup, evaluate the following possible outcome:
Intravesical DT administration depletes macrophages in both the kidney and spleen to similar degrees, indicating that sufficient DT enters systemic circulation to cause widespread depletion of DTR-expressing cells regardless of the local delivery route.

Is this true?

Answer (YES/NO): NO